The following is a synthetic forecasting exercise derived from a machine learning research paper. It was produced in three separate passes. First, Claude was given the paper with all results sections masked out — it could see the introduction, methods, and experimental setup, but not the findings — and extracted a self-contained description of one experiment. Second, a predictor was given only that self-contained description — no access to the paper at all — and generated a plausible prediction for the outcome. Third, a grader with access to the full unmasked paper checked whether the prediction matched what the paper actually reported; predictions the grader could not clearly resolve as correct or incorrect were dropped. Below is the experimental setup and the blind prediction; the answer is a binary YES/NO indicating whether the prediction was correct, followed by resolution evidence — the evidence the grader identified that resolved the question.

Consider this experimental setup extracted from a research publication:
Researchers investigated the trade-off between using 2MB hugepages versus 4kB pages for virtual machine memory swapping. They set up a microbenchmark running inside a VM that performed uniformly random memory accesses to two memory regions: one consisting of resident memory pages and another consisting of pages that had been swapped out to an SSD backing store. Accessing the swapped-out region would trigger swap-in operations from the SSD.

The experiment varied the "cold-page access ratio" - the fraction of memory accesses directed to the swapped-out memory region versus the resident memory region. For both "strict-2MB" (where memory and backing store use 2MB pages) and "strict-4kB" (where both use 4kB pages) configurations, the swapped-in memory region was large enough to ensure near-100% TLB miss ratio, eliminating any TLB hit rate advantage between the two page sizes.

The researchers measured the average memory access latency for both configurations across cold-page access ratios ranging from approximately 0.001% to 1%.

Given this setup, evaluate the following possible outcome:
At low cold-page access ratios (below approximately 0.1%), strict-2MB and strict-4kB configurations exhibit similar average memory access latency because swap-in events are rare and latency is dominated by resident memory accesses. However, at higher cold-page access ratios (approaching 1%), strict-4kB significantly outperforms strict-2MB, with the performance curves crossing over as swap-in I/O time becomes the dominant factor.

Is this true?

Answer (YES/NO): NO